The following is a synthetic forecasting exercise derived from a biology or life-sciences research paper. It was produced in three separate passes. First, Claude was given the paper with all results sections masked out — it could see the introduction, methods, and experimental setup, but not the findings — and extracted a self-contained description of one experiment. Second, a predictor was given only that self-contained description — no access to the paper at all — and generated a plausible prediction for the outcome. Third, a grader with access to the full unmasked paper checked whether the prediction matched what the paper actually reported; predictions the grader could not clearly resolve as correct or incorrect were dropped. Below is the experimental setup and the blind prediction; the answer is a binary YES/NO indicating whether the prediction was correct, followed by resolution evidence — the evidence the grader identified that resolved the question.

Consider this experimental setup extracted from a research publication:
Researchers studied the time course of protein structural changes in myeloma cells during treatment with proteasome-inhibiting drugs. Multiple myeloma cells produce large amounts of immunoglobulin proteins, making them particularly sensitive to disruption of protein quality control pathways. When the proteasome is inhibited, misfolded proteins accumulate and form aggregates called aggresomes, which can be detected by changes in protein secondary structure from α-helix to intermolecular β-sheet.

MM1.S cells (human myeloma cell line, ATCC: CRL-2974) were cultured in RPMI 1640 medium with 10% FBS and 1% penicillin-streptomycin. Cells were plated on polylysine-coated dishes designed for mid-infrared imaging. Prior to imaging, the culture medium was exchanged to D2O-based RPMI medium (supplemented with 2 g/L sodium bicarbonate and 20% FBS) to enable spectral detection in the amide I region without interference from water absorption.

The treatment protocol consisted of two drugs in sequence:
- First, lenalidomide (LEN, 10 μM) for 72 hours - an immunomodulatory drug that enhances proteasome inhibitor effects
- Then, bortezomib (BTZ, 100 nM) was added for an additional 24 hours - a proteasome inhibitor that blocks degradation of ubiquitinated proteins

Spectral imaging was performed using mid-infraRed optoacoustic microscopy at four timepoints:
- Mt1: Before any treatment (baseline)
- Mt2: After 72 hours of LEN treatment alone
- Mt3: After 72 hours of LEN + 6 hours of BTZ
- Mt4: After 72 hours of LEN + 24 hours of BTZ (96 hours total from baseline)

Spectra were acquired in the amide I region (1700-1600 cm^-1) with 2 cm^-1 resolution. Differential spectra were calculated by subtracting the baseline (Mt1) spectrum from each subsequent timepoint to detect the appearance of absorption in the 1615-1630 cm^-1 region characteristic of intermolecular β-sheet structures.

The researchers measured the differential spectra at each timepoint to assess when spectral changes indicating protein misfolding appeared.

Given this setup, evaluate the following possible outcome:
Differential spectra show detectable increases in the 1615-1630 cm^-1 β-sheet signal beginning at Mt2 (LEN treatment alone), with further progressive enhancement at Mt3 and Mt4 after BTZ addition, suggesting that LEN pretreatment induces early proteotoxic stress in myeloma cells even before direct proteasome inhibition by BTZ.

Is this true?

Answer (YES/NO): NO